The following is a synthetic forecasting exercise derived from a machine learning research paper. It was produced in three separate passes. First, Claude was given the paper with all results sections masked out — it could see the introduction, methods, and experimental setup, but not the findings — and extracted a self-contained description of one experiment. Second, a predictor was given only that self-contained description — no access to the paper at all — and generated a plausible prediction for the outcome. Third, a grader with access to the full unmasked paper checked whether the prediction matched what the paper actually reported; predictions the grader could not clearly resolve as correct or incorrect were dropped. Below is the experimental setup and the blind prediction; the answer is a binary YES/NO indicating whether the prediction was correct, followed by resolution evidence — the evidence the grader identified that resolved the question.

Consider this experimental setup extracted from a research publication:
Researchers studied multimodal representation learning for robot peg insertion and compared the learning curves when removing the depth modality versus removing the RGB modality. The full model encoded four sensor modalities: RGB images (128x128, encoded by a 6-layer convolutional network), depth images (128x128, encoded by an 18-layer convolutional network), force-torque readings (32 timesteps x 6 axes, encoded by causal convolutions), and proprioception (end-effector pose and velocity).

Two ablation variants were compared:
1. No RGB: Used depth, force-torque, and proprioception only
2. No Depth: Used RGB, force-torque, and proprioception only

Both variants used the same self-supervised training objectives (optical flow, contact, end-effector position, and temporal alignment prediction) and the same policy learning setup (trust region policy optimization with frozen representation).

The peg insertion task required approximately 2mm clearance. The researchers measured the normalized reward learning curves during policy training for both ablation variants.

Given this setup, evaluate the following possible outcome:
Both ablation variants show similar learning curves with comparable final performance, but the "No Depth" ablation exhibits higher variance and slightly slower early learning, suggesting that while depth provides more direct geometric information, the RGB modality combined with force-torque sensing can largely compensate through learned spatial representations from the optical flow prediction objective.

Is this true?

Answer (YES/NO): NO